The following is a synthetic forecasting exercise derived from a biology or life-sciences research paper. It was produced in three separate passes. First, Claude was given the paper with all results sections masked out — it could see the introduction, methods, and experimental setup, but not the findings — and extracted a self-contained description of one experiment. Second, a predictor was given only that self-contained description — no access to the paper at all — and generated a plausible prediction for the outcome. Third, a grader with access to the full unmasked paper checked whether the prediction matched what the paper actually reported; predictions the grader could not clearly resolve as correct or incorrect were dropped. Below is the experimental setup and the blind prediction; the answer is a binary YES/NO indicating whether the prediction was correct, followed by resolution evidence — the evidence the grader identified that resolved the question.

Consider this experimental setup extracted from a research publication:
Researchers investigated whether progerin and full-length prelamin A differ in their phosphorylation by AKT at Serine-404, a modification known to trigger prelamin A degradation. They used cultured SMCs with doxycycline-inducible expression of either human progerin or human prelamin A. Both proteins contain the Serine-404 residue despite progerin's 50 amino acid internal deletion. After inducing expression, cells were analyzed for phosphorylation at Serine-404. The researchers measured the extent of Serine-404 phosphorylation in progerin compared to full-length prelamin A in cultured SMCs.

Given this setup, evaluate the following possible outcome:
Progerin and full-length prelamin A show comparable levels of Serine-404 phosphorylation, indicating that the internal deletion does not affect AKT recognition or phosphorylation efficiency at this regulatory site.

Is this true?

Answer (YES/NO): NO